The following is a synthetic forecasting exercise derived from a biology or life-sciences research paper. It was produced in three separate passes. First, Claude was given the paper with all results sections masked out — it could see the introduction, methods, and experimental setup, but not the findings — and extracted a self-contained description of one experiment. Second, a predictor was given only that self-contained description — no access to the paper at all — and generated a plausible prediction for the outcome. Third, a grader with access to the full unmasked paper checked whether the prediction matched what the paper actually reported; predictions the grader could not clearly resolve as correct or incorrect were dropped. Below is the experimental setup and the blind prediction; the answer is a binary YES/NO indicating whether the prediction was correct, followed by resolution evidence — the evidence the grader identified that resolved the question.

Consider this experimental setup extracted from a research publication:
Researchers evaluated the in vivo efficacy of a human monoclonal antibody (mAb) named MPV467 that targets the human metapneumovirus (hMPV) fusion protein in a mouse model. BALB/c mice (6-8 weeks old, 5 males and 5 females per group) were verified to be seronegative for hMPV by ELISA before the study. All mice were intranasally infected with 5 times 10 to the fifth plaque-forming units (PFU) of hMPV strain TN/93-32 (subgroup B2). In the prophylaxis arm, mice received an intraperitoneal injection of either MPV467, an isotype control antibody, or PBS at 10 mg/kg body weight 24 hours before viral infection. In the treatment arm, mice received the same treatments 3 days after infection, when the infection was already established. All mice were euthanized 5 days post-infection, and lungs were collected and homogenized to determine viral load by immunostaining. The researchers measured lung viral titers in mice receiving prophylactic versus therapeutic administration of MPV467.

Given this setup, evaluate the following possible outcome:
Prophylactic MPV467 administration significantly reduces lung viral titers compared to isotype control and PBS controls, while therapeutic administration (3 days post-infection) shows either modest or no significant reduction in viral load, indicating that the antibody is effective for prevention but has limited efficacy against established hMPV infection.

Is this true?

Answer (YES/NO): NO